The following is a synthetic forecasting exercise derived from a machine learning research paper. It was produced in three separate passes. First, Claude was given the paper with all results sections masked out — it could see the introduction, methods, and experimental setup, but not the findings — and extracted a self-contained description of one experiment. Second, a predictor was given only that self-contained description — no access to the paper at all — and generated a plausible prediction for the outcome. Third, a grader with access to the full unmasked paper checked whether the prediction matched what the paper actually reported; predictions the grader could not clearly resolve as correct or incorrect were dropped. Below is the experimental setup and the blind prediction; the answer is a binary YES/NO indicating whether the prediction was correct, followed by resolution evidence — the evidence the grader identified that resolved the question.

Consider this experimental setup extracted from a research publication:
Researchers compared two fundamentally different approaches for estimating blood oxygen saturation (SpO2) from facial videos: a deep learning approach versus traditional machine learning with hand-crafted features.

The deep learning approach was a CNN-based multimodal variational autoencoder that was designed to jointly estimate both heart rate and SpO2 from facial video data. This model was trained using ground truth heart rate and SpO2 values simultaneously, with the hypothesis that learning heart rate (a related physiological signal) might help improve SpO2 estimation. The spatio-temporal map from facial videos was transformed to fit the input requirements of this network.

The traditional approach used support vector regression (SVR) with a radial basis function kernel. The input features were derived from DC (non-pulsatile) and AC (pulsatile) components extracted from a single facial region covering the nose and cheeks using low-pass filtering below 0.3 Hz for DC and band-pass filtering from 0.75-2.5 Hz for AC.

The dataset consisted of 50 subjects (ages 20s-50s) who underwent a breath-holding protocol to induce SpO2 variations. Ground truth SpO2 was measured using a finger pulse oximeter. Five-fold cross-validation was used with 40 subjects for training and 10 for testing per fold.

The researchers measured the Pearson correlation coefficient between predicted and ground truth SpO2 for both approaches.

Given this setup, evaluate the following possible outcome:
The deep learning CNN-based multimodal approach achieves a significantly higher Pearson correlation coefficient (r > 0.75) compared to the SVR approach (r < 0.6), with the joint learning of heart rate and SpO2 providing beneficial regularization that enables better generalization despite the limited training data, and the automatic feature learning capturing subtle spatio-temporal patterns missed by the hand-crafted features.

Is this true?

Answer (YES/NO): NO